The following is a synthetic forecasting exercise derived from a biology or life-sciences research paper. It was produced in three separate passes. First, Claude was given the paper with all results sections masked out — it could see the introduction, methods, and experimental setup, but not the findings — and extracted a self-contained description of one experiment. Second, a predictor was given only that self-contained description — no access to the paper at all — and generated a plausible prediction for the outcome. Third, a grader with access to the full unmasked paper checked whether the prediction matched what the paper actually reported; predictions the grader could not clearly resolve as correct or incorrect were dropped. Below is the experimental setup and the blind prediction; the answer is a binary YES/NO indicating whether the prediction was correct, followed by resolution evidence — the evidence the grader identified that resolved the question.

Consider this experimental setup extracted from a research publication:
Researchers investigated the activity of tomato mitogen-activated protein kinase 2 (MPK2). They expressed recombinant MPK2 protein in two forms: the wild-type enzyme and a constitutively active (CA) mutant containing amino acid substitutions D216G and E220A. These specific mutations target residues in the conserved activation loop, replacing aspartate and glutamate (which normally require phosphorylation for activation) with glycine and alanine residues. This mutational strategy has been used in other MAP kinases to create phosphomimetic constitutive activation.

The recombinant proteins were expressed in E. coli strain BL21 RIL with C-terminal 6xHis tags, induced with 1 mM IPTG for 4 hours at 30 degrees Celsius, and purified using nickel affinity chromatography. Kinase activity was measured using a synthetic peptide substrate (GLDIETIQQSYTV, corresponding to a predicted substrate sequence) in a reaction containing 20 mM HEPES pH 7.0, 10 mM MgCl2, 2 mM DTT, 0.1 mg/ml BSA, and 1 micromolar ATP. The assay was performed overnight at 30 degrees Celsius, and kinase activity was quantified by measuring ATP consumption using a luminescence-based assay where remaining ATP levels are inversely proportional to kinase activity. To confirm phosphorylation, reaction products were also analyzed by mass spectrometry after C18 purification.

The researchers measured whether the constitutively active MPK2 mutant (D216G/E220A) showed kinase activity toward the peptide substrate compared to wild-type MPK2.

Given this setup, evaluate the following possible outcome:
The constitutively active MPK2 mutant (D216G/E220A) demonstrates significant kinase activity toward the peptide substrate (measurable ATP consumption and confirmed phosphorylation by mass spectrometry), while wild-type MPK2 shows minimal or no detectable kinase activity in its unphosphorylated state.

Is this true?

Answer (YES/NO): NO